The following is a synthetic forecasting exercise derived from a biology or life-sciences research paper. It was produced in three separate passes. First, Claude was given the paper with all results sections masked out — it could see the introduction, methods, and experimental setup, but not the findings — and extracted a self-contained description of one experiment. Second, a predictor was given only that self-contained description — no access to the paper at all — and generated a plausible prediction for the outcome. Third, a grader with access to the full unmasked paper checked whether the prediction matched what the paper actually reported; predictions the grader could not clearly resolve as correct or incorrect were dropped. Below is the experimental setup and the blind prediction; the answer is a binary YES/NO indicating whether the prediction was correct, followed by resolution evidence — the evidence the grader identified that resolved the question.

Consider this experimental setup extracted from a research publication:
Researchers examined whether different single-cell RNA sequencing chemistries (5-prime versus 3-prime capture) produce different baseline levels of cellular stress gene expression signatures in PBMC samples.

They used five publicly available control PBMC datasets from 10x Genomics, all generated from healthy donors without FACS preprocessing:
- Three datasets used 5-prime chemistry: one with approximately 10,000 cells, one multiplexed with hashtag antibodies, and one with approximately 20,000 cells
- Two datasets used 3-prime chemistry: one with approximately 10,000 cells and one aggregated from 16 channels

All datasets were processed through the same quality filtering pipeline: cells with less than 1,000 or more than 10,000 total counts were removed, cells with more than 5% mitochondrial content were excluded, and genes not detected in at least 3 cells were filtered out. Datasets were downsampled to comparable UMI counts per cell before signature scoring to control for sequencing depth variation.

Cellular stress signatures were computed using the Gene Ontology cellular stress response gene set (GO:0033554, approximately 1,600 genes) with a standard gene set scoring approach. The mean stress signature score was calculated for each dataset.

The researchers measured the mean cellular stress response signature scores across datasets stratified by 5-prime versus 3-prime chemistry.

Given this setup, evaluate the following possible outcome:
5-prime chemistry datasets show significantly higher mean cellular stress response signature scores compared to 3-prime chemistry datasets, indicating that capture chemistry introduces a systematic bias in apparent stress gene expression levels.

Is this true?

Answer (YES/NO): YES